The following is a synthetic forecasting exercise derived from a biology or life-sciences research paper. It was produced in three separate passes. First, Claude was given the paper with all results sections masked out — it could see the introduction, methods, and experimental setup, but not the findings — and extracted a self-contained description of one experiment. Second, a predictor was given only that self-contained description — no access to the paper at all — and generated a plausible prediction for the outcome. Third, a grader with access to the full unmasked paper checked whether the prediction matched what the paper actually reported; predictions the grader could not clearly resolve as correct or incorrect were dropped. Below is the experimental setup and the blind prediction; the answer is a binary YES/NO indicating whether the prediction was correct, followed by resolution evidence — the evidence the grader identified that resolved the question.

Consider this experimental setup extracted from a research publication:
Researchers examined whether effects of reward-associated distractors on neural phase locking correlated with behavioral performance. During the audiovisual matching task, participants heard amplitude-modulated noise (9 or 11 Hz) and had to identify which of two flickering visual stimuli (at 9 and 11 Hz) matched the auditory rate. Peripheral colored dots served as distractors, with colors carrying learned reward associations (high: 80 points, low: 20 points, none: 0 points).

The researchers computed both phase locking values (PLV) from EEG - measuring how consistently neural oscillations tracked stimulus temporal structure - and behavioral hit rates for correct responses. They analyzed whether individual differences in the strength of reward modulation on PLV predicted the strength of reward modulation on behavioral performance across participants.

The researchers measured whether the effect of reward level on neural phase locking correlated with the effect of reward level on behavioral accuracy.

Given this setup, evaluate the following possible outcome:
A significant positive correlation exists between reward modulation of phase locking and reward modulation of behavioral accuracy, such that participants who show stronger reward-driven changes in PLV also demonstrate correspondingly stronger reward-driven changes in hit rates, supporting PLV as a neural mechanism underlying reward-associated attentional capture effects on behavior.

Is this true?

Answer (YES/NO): YES